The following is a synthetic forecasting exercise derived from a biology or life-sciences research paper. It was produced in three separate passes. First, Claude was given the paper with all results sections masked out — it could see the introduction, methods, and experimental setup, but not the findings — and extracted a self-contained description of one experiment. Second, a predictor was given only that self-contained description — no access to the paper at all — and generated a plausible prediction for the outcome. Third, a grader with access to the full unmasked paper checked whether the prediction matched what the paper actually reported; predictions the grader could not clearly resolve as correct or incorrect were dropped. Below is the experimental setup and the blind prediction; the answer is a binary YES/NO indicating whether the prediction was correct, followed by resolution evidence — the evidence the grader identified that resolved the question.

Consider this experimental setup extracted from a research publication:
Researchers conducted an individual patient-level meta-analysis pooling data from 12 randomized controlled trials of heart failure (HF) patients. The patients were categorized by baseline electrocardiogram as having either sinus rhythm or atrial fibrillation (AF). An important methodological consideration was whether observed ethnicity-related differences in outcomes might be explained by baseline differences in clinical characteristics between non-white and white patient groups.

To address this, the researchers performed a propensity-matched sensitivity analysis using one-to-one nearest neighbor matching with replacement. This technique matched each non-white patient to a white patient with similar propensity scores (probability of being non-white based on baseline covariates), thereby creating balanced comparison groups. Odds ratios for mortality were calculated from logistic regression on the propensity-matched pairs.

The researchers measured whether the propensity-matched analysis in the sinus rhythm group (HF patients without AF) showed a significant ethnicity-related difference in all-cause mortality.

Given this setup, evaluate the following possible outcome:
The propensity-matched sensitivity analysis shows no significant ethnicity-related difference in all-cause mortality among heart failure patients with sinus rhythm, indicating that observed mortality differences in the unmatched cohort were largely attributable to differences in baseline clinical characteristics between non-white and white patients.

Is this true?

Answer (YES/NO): YES